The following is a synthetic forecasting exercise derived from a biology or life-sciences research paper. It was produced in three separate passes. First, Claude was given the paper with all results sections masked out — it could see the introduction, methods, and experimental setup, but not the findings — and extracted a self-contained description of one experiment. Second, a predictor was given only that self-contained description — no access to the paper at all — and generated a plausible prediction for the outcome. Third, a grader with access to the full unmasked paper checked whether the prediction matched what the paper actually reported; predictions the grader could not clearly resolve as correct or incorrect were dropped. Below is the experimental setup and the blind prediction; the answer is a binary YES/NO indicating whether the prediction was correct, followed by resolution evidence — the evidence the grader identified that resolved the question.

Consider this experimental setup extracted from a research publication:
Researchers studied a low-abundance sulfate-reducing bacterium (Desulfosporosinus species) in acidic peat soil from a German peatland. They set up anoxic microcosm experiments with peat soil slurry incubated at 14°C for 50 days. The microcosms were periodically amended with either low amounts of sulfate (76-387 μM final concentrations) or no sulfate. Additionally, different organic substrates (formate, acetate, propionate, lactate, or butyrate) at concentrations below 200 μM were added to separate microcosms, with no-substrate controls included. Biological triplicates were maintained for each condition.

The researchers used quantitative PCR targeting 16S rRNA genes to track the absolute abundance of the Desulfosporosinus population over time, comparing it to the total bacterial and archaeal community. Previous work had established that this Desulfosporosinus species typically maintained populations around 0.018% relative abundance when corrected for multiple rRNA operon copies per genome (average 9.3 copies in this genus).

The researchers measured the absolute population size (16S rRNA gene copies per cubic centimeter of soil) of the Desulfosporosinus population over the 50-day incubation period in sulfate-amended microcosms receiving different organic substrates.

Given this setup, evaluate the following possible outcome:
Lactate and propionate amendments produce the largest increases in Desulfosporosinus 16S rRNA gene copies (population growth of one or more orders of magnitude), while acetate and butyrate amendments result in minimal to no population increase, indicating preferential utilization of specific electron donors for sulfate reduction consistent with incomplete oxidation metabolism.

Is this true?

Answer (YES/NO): NO